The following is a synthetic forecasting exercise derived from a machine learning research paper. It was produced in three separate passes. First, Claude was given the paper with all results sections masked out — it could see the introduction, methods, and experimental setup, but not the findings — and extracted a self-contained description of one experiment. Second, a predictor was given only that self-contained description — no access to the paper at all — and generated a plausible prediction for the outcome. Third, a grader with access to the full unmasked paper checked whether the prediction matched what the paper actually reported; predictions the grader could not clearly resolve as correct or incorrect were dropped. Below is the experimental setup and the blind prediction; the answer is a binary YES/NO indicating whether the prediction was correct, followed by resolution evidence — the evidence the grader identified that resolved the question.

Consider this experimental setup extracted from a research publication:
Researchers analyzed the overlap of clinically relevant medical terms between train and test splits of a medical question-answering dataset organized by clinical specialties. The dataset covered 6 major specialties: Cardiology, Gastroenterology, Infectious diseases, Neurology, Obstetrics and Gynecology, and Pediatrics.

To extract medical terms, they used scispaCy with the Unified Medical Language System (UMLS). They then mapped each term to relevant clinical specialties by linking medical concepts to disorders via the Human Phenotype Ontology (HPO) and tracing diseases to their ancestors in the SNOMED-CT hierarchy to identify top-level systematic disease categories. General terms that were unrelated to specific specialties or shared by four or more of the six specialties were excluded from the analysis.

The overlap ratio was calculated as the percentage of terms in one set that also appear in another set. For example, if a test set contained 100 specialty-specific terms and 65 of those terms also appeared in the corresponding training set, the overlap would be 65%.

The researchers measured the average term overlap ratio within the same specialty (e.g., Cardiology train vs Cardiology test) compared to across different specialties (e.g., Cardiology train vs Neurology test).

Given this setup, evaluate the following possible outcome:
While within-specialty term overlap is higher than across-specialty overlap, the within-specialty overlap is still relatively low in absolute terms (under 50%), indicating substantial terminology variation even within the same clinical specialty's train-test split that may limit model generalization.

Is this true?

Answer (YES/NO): NO